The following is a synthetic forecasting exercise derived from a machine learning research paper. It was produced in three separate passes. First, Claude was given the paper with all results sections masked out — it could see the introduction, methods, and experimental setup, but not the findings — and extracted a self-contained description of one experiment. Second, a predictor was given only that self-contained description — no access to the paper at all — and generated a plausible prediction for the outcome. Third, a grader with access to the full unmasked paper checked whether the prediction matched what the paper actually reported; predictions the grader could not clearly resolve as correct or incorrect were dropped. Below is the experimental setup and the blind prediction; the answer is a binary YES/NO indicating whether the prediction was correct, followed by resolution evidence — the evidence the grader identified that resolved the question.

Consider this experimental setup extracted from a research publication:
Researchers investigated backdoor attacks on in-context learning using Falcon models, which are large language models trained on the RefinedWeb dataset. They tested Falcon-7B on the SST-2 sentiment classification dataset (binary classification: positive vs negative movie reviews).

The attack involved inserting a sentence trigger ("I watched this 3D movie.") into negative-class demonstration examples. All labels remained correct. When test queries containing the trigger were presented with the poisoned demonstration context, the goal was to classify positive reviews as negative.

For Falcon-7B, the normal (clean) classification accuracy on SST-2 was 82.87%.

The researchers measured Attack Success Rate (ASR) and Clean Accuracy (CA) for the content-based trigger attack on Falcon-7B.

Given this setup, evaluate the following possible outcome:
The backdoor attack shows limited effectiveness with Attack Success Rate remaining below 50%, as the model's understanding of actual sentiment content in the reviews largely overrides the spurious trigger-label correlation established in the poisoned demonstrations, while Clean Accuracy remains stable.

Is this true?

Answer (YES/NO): NO